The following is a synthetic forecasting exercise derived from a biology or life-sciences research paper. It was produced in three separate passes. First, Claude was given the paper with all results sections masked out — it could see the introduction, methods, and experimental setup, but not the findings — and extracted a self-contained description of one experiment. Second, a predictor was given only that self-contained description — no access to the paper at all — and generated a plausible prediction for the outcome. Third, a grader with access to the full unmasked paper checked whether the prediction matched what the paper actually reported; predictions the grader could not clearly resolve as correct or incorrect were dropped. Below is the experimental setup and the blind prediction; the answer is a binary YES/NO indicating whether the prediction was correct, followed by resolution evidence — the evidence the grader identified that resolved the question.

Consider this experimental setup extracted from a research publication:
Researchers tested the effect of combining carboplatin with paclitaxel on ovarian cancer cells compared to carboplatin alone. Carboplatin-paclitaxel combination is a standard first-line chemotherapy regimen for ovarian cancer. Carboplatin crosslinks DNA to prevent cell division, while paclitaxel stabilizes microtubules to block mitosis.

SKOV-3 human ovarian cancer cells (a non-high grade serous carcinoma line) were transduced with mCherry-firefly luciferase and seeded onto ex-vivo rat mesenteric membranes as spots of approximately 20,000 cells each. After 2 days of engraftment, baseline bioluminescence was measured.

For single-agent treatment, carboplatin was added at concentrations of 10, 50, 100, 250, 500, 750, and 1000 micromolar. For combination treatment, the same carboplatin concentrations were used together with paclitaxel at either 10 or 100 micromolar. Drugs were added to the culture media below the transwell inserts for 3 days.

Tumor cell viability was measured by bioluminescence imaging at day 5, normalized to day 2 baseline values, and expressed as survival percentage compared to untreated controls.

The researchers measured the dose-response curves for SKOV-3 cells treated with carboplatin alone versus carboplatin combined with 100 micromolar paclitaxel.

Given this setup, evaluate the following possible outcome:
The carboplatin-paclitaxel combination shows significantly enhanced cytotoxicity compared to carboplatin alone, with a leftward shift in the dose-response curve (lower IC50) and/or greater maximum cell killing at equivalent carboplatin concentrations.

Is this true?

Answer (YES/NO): NO